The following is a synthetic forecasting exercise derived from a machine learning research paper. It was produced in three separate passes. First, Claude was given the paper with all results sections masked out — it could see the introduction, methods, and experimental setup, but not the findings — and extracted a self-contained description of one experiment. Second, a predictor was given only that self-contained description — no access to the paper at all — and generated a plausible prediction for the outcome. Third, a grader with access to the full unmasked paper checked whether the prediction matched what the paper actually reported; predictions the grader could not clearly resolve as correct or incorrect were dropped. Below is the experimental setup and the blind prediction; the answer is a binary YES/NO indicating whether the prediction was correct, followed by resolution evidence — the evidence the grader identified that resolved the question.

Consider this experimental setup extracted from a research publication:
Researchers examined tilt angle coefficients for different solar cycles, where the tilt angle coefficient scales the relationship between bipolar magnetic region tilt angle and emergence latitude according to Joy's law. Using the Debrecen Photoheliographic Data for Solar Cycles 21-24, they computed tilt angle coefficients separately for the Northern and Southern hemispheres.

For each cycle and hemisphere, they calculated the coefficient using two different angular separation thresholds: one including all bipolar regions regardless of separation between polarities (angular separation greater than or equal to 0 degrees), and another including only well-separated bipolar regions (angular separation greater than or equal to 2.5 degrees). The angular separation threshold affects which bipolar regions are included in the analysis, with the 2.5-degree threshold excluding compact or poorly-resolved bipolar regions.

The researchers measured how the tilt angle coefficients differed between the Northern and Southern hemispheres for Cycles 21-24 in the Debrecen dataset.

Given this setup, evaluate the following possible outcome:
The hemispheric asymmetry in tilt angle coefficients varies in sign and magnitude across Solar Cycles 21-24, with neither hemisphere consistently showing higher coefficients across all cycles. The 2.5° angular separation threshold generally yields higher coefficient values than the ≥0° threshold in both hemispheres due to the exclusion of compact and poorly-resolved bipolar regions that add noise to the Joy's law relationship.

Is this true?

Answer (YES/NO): YES